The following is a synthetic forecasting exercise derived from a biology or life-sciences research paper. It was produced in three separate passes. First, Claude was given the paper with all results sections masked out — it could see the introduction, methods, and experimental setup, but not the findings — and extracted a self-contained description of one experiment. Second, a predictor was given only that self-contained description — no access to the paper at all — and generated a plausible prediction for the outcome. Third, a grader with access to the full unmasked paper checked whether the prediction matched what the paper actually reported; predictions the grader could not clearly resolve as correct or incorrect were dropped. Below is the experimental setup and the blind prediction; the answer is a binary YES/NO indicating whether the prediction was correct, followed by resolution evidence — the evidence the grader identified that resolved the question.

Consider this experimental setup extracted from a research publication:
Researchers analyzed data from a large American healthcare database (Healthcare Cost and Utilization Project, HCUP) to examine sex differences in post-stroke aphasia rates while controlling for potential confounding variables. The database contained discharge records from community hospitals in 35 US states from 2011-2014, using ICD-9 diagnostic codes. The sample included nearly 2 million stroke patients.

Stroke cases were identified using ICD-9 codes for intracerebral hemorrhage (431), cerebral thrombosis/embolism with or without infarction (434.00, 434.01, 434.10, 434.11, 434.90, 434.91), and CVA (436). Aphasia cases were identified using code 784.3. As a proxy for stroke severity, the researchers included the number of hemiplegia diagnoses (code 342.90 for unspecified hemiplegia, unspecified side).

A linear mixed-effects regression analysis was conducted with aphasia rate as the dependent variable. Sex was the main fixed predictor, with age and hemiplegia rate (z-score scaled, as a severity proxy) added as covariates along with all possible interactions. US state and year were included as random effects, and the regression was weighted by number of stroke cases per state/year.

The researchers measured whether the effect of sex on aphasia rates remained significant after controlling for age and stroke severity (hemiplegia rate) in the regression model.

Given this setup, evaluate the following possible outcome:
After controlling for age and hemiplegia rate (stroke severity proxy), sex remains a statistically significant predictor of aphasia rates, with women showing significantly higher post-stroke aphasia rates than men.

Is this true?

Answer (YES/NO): NO